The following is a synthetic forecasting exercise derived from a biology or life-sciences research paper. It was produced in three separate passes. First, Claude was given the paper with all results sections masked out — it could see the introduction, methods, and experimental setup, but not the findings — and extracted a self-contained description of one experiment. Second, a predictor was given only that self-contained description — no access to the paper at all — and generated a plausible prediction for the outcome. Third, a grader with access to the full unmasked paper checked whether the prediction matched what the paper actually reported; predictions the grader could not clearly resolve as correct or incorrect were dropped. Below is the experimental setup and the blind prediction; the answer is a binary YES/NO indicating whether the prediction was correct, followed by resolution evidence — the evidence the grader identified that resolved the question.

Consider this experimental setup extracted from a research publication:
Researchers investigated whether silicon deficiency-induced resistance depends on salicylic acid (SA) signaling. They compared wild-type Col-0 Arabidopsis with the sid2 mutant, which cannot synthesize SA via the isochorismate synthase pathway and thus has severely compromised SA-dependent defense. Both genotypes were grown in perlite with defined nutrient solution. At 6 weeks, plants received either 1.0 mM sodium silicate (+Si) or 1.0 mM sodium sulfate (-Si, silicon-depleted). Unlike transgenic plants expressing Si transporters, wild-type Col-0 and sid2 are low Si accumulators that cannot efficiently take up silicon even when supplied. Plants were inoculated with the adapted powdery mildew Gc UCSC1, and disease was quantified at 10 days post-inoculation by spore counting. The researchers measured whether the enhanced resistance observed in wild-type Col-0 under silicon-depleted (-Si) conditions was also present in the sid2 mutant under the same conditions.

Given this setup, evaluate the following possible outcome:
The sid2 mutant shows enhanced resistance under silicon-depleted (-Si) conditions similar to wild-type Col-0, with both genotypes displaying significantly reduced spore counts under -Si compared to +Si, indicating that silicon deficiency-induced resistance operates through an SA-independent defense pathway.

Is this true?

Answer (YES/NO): NO